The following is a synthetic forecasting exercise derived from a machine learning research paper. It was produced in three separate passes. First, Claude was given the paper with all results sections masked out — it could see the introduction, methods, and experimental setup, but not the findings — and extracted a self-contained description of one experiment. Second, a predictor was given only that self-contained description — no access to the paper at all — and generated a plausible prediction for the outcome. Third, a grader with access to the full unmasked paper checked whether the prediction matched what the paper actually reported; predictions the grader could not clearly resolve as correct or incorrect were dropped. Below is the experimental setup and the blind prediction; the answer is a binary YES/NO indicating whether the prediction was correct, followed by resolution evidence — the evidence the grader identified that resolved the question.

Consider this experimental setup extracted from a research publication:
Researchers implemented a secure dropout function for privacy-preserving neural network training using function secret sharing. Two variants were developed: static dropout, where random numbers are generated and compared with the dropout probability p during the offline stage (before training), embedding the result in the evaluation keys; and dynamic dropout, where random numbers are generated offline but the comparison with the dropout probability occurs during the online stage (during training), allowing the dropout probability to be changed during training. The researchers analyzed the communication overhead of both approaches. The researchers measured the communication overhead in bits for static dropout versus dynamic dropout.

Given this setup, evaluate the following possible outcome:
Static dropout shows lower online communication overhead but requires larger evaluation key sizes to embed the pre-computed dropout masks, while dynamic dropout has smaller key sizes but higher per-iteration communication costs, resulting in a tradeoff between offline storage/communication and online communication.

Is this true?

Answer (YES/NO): NO